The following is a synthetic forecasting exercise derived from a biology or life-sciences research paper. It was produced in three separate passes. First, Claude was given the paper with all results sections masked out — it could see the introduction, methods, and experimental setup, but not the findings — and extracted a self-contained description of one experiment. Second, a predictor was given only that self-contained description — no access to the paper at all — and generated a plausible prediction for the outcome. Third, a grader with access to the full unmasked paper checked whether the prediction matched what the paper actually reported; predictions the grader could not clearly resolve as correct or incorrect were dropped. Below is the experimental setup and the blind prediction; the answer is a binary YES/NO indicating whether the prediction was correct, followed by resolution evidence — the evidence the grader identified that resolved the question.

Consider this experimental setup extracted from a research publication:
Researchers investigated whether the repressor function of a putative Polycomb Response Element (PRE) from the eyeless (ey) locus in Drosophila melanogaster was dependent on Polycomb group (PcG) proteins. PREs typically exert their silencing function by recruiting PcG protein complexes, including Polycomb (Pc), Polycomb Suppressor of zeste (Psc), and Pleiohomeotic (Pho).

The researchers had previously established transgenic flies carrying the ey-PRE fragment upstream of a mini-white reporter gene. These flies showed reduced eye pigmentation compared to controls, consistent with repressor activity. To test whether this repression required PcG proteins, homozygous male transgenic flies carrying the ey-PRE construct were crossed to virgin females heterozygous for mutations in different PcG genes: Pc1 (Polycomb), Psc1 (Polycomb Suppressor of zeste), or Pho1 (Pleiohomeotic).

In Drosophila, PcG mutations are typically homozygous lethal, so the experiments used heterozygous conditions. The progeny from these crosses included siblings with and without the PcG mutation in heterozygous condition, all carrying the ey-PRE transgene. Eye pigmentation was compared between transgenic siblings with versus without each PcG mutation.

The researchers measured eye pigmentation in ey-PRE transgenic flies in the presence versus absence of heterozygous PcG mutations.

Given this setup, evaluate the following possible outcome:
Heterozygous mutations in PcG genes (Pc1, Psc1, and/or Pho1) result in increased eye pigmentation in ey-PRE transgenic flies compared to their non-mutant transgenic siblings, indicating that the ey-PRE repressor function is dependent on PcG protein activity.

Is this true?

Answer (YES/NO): YES